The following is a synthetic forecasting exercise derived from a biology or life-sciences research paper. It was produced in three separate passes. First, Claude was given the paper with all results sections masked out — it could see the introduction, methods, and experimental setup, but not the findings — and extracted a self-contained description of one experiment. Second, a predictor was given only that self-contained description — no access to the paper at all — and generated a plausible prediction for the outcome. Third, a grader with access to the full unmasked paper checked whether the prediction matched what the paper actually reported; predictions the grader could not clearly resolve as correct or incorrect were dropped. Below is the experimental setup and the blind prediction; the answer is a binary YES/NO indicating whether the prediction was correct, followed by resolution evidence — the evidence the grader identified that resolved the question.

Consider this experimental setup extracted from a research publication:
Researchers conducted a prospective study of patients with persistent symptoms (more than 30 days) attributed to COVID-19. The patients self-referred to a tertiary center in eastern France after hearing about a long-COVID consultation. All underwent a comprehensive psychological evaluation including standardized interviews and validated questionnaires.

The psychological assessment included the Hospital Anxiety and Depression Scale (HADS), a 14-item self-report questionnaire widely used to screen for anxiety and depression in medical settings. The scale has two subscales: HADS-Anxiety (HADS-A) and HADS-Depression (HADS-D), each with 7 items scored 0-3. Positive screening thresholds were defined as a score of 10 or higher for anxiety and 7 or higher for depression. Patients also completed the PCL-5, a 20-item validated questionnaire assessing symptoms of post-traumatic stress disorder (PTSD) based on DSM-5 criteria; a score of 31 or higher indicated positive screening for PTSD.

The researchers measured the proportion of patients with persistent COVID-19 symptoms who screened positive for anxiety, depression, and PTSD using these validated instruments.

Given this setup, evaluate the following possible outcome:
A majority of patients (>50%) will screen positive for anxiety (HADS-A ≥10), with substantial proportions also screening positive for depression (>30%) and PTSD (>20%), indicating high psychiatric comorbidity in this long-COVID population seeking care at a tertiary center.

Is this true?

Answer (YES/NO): NO